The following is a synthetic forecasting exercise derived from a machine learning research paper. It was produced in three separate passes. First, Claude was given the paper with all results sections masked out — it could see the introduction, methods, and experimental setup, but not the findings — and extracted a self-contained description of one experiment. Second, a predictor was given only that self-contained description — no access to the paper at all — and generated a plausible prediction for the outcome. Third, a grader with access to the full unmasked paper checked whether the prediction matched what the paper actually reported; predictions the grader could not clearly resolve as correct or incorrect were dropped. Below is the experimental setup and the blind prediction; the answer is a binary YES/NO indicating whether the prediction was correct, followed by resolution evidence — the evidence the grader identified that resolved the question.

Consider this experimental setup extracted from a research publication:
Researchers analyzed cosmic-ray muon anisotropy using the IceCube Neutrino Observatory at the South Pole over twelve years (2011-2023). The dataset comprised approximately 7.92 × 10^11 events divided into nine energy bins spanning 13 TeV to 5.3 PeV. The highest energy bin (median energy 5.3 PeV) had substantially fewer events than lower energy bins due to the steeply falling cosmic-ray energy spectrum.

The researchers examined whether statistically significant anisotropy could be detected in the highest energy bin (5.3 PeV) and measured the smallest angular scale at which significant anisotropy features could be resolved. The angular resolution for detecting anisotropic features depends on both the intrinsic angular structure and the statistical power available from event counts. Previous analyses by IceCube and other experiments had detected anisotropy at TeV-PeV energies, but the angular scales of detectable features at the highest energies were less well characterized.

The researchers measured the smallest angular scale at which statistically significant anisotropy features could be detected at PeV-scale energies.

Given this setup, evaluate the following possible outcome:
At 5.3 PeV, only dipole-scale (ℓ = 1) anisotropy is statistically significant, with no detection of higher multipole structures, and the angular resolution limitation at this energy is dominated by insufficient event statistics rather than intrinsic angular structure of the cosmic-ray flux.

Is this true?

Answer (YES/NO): NO